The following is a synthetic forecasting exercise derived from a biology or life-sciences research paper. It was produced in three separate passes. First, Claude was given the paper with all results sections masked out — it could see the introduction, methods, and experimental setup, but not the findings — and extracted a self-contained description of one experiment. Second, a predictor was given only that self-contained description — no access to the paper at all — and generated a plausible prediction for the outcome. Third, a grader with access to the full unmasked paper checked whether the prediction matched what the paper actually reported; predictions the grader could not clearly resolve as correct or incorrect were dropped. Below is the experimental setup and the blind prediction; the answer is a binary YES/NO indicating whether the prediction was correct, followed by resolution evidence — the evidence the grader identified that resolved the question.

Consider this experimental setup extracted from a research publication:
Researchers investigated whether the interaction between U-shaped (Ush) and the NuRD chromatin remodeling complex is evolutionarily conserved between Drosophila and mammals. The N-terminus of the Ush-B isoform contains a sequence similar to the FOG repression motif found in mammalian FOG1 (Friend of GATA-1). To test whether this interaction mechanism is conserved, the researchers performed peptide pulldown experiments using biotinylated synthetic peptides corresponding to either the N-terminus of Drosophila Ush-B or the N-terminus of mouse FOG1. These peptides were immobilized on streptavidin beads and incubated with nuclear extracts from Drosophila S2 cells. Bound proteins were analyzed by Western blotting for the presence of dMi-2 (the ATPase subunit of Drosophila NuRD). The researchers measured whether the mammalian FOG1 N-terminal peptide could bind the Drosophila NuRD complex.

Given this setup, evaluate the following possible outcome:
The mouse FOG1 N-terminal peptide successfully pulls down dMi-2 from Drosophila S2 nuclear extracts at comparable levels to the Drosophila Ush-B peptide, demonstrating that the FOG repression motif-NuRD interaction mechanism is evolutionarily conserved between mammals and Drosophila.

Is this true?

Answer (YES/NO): NO